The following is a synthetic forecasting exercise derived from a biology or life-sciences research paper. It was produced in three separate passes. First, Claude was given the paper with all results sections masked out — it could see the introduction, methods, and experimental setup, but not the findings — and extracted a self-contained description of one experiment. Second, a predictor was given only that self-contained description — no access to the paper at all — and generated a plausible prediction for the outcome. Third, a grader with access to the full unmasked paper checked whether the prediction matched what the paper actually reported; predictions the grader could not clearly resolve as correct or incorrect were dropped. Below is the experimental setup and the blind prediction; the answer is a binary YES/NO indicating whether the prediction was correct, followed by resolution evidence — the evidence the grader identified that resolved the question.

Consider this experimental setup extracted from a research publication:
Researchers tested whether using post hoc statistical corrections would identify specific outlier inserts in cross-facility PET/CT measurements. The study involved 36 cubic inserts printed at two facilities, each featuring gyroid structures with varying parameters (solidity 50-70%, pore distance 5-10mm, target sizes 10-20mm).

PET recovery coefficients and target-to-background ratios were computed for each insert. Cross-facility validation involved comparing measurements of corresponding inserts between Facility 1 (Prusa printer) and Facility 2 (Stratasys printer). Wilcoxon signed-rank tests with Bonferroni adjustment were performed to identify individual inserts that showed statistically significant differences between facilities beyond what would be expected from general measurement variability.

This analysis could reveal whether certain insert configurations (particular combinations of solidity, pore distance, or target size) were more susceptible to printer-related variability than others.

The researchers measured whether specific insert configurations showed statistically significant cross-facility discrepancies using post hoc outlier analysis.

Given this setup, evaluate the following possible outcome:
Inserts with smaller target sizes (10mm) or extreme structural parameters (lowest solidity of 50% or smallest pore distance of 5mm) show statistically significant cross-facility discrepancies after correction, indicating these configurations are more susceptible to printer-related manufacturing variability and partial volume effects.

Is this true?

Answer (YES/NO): NO